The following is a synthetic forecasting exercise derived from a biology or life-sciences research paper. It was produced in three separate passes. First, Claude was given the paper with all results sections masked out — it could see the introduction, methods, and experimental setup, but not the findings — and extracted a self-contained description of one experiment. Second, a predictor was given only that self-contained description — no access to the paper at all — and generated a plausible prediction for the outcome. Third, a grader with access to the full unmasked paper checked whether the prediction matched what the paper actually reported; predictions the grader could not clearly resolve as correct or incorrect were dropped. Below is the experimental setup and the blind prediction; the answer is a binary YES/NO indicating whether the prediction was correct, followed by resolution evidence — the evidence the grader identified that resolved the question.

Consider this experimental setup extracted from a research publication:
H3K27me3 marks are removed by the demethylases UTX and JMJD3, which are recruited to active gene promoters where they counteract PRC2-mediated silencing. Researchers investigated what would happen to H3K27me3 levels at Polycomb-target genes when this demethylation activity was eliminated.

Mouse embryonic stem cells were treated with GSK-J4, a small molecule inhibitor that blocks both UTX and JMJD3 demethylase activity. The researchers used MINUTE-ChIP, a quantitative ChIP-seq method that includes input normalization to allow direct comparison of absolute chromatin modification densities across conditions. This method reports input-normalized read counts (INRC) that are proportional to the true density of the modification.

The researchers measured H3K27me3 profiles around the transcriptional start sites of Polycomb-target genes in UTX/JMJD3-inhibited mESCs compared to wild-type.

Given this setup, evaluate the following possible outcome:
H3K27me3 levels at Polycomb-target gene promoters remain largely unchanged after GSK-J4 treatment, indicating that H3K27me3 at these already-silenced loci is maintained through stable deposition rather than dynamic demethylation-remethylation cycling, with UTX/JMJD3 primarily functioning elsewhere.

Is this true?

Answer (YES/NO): NO